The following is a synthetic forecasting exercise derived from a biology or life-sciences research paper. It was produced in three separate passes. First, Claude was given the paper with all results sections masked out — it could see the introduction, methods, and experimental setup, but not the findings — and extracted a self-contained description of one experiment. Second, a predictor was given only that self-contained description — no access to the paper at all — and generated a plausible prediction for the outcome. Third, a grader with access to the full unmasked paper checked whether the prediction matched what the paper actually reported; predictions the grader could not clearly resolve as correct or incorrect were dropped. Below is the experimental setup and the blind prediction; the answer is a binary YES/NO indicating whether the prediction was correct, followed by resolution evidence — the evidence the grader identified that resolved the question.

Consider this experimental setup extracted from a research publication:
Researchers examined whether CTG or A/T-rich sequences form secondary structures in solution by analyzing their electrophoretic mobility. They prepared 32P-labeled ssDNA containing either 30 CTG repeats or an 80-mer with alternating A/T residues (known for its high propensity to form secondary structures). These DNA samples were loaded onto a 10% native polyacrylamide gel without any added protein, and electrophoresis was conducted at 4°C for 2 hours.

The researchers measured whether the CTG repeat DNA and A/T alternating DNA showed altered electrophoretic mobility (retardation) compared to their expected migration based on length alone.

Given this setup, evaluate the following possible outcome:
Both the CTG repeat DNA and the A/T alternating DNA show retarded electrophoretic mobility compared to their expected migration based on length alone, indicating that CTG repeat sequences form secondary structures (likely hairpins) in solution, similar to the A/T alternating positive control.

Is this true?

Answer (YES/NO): YES